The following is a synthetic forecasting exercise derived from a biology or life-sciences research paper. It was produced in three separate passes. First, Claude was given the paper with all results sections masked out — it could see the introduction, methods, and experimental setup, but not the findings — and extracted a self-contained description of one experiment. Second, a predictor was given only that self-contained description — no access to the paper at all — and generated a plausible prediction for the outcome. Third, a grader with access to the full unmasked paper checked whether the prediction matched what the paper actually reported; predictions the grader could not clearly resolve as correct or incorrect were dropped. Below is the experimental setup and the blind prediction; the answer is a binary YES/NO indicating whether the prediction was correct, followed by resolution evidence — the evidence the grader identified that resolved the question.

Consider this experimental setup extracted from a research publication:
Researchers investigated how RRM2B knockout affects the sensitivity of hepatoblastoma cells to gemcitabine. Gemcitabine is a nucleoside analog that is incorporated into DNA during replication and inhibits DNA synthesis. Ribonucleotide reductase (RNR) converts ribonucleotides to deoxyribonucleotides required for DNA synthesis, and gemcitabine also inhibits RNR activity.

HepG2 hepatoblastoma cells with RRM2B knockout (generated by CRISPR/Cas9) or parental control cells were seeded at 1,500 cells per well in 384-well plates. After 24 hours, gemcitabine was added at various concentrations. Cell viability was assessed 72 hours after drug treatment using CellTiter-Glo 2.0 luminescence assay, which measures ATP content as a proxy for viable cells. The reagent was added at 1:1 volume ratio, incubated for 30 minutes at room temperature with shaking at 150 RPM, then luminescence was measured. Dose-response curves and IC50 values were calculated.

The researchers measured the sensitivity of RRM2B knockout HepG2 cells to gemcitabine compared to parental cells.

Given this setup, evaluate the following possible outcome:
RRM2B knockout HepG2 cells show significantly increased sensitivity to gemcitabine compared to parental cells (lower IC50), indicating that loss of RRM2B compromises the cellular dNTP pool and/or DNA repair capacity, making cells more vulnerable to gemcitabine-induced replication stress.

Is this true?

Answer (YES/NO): NO